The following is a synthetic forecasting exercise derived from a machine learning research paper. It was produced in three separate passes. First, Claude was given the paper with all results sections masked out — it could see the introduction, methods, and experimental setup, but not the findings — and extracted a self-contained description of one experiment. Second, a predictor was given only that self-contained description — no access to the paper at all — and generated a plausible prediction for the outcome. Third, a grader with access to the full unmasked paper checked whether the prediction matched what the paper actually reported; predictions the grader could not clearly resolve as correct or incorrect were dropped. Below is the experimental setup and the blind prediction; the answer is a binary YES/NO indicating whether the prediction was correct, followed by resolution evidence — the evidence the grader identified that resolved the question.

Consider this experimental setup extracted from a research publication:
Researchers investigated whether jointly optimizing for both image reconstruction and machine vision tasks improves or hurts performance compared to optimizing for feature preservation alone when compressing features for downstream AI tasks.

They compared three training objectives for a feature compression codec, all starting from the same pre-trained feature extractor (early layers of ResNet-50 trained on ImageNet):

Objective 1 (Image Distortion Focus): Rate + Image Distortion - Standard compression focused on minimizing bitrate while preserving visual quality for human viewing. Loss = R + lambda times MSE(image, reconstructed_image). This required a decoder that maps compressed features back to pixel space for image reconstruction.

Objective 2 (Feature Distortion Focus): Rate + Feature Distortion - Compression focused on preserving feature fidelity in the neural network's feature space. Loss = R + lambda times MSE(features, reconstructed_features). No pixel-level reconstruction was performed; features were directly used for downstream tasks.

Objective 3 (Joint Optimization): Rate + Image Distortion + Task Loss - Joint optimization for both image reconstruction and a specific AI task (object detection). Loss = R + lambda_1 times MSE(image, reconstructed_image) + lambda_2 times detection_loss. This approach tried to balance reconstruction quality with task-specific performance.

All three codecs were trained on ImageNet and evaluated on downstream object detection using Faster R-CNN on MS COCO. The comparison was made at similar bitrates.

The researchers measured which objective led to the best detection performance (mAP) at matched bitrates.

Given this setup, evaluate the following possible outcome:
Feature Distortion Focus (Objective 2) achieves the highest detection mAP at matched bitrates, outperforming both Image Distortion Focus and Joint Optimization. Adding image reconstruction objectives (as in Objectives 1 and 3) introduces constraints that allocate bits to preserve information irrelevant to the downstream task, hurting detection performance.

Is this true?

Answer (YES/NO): YES